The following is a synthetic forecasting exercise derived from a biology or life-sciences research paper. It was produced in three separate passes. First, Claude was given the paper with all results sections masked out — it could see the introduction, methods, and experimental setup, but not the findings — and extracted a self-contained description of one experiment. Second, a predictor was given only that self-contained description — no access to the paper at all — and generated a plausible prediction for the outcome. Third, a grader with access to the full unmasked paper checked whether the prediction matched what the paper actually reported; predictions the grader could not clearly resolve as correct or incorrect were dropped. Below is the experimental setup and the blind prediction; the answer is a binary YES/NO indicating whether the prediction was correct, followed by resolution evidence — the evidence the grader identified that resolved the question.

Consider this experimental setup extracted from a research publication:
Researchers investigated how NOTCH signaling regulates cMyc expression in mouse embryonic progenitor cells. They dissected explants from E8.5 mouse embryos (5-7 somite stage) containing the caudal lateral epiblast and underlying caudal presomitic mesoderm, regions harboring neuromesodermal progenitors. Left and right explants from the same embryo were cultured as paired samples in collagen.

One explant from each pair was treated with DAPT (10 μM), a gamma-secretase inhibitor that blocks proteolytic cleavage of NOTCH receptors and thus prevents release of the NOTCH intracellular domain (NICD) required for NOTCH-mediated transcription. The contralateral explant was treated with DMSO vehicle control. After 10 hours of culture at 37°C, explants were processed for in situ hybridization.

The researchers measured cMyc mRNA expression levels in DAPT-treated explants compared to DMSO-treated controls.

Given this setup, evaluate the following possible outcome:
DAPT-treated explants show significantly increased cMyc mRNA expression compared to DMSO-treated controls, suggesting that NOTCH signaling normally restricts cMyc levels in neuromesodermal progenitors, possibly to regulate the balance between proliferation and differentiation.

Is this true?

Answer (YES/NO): NO